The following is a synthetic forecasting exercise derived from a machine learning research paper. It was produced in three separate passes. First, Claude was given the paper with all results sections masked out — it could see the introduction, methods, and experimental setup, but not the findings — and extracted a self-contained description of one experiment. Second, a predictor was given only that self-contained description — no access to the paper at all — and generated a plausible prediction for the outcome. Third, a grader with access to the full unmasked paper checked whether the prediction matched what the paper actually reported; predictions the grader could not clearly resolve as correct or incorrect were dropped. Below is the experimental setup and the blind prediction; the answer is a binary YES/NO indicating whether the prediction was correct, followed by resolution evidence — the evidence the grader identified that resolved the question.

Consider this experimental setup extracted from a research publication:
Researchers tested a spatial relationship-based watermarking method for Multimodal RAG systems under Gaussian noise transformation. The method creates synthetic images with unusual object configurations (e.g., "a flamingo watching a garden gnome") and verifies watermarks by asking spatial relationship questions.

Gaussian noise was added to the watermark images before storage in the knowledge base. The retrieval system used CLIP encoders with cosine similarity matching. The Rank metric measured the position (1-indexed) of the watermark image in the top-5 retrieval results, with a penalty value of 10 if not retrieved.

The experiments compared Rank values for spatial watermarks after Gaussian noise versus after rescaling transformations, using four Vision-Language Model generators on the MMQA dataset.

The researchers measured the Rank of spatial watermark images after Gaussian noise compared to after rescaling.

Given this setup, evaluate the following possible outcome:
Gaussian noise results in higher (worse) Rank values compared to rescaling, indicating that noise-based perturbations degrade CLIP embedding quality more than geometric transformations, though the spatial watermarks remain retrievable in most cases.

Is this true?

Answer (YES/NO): YES